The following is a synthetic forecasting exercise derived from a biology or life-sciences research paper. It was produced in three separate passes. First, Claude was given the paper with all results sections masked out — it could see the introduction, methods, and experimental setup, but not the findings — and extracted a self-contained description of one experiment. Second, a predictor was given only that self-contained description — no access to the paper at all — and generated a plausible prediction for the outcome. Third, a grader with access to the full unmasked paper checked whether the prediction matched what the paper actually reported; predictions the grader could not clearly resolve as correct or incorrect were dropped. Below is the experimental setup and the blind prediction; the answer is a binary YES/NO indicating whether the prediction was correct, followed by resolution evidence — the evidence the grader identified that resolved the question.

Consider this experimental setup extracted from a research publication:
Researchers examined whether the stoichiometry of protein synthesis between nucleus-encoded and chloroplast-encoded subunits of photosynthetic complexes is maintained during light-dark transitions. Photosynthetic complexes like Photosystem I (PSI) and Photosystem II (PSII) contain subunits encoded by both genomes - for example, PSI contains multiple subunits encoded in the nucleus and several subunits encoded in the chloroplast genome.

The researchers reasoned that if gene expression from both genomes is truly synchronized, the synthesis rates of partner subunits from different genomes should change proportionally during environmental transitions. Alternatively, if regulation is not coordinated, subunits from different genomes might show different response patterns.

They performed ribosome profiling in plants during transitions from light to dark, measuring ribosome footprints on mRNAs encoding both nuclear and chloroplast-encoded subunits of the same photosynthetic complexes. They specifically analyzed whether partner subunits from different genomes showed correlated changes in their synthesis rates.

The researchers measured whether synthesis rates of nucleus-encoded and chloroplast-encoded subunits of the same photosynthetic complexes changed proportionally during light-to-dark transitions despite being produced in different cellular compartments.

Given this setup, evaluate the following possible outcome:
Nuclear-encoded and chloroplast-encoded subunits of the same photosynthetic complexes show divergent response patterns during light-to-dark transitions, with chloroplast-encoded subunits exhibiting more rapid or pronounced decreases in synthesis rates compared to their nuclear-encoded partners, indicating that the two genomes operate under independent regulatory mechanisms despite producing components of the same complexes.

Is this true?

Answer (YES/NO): NO